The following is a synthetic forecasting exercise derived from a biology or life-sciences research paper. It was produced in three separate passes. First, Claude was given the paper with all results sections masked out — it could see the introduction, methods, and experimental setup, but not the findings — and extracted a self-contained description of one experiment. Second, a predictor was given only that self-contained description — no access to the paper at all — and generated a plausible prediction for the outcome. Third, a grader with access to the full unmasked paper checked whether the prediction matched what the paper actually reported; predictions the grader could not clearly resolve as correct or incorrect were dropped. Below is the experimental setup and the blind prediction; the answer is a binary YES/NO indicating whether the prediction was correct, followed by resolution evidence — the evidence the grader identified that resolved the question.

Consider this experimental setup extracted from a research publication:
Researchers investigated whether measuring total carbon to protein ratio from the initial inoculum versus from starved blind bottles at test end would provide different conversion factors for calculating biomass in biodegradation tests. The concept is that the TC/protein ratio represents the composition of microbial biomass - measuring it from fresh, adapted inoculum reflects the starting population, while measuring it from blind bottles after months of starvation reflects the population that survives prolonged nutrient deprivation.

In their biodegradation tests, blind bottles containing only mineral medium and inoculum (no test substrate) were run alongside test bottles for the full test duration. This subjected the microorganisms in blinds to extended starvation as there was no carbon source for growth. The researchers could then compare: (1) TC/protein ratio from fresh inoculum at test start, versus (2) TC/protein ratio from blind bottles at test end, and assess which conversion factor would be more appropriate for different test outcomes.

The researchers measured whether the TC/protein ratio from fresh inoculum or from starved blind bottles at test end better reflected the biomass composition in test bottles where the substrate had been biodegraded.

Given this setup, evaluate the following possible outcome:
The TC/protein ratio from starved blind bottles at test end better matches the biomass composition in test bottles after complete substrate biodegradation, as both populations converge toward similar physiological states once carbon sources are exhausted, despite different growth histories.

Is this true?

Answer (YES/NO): NO